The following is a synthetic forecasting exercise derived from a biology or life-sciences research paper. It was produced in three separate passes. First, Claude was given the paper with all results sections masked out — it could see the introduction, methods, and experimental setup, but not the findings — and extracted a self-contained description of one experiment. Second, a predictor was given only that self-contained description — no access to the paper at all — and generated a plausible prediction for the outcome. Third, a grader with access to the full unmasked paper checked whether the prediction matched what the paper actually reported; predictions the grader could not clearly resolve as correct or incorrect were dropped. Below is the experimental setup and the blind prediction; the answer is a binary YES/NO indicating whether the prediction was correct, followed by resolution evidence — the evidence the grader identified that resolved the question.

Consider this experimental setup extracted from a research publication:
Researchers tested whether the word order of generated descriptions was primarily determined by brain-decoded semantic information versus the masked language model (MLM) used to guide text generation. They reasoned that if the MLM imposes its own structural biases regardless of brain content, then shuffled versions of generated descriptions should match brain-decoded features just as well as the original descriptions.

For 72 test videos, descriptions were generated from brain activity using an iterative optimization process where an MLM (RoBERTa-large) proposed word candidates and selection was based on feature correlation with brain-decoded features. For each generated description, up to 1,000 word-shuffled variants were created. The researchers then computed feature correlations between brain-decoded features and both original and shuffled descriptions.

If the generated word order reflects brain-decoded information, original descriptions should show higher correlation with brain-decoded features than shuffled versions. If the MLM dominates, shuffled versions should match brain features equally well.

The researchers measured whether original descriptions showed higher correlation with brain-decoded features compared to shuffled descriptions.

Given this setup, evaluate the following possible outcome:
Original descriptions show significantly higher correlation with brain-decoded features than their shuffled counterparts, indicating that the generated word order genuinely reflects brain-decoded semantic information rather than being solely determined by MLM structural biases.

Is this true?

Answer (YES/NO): YES